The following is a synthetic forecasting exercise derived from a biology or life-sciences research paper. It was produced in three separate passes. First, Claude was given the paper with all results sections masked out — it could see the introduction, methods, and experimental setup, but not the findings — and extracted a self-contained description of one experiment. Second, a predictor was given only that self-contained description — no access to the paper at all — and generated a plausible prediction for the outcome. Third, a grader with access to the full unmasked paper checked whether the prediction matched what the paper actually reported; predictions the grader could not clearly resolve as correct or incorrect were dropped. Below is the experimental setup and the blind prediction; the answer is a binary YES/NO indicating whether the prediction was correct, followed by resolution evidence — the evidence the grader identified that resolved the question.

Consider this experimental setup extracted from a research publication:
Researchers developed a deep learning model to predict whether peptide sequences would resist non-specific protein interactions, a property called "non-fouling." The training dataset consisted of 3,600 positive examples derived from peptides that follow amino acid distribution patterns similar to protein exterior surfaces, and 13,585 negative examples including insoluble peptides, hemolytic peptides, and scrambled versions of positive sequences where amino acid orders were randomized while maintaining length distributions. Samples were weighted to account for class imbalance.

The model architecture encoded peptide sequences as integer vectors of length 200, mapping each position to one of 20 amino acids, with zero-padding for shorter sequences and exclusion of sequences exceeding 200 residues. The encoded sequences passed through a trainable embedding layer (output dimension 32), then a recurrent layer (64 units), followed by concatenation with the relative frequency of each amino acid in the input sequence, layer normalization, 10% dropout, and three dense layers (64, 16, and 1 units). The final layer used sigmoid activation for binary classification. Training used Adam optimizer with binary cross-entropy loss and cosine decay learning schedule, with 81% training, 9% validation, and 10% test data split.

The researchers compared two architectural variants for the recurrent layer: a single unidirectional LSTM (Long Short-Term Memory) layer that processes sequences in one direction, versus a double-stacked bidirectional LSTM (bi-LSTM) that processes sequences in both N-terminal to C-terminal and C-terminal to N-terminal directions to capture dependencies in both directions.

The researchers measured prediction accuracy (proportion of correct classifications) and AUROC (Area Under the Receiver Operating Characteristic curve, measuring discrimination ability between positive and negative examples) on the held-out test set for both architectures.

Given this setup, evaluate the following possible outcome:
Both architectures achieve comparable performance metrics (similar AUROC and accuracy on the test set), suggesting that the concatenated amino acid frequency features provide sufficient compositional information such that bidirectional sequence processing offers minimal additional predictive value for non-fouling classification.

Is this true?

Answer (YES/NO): YES